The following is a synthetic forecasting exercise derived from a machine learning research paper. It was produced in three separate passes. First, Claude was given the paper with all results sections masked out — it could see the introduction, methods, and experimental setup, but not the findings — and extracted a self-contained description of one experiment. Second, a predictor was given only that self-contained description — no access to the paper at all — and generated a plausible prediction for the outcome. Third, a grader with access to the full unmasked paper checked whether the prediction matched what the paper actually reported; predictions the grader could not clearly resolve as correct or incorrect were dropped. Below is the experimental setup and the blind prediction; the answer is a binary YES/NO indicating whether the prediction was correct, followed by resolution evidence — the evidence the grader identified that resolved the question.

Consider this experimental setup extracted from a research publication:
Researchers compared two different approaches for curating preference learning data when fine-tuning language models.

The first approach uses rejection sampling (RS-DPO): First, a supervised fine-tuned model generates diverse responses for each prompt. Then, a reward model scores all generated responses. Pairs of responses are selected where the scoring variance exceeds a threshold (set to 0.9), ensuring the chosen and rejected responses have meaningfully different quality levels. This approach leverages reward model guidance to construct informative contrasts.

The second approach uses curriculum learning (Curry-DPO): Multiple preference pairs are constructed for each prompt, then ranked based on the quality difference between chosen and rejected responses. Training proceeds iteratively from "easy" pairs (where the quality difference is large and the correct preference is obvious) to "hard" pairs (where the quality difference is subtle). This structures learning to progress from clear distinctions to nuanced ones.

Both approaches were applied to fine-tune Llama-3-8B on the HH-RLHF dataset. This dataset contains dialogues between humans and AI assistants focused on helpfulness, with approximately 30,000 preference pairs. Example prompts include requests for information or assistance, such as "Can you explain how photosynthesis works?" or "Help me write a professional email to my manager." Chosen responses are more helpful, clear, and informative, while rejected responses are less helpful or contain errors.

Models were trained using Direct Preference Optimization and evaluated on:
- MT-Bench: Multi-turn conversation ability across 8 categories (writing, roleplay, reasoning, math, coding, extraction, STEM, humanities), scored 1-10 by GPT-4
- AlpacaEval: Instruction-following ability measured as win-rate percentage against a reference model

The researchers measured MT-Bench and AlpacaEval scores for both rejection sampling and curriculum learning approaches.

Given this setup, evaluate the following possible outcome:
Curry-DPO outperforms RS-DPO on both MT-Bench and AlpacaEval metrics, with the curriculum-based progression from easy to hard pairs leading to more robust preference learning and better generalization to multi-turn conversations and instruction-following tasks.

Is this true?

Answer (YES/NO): NO